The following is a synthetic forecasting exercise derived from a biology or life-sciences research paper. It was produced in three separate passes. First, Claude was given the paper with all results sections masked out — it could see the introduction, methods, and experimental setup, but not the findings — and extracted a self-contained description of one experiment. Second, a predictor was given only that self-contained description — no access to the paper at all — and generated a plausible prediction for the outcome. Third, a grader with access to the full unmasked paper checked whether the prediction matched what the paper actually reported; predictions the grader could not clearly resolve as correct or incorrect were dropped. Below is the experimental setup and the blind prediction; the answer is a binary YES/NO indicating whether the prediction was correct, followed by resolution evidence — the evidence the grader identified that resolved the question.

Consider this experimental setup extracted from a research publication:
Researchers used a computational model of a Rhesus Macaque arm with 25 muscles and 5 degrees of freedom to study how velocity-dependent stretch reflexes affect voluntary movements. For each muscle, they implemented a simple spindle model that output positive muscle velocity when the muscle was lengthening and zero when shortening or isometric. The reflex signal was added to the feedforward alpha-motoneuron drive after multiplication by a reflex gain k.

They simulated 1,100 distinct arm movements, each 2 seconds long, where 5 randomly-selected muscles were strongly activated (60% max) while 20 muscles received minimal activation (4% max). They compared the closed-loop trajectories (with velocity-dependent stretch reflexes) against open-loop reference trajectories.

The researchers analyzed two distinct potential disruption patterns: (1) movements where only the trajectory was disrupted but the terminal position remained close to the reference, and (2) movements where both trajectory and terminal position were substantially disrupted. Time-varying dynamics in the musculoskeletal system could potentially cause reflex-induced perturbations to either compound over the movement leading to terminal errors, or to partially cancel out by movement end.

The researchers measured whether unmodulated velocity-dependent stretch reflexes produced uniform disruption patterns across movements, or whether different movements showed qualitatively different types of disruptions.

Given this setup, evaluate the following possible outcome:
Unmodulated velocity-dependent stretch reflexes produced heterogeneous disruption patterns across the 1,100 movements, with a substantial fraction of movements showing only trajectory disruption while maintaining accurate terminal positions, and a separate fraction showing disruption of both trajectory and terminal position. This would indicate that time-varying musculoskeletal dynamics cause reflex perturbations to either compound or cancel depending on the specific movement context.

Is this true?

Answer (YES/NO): YES